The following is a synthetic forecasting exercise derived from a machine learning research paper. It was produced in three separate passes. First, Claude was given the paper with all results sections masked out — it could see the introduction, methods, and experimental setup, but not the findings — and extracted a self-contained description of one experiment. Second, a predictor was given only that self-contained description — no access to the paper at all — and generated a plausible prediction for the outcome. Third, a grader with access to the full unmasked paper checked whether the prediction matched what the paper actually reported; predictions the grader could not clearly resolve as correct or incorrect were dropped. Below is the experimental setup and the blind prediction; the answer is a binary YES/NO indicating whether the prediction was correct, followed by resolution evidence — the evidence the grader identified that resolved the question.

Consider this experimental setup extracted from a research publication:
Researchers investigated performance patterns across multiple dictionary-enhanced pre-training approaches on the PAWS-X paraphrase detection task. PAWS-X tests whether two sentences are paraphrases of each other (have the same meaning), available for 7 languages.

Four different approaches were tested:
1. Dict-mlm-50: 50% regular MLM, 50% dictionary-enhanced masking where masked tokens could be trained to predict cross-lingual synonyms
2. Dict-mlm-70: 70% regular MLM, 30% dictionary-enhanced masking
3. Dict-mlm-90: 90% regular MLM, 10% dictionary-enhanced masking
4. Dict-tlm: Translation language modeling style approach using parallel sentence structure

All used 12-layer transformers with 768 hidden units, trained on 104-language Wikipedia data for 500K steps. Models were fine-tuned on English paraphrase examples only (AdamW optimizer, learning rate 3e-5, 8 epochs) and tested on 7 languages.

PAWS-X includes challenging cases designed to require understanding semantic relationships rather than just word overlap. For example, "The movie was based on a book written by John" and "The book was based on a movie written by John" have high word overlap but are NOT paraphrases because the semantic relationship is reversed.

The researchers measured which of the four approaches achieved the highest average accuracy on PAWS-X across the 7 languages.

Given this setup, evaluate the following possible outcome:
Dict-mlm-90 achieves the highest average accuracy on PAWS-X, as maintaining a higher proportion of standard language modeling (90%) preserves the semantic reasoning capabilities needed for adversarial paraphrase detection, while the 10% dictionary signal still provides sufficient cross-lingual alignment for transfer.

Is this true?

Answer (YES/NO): NO